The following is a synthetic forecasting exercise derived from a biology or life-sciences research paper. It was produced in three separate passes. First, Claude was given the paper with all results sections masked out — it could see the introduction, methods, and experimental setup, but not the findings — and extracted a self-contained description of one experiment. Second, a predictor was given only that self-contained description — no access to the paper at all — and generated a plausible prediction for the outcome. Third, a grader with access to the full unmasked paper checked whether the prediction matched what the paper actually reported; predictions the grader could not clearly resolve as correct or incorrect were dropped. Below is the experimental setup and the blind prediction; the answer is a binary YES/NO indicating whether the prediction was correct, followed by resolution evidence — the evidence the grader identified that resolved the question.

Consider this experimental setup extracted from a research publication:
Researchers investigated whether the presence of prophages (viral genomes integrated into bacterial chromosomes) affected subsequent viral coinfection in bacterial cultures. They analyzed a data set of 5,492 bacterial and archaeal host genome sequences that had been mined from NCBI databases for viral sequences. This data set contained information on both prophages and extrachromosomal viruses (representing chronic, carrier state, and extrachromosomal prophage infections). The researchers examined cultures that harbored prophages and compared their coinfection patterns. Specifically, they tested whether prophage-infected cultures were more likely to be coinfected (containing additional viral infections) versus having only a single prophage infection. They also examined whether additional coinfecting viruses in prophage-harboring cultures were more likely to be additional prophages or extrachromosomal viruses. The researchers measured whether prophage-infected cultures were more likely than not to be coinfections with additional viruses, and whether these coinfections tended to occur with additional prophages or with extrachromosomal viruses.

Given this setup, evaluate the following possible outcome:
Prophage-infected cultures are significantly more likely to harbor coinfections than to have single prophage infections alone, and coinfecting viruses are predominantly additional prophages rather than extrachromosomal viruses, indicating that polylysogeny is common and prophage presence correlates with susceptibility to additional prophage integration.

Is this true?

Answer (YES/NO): NO